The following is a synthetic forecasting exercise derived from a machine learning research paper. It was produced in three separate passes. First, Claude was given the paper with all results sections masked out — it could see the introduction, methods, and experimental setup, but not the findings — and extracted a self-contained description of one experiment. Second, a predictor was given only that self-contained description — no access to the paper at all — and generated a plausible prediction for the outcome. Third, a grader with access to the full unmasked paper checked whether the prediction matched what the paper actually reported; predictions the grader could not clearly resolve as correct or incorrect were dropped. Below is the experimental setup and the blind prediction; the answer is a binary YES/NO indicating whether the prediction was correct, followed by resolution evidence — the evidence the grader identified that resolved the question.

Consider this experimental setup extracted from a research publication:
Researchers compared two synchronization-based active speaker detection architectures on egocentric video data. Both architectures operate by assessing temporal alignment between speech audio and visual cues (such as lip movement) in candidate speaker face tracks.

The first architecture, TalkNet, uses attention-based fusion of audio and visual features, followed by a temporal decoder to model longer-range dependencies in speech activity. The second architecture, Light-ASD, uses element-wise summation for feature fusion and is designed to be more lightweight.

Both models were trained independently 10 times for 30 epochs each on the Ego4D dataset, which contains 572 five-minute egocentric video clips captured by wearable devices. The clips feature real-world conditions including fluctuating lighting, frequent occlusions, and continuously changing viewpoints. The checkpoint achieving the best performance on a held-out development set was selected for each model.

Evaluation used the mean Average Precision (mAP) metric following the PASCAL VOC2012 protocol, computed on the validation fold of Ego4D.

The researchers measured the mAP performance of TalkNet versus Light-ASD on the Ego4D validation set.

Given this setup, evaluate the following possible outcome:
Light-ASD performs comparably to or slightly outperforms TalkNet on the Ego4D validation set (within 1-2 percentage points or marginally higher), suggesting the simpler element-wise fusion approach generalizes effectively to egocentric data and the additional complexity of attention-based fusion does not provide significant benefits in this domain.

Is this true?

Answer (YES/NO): NO